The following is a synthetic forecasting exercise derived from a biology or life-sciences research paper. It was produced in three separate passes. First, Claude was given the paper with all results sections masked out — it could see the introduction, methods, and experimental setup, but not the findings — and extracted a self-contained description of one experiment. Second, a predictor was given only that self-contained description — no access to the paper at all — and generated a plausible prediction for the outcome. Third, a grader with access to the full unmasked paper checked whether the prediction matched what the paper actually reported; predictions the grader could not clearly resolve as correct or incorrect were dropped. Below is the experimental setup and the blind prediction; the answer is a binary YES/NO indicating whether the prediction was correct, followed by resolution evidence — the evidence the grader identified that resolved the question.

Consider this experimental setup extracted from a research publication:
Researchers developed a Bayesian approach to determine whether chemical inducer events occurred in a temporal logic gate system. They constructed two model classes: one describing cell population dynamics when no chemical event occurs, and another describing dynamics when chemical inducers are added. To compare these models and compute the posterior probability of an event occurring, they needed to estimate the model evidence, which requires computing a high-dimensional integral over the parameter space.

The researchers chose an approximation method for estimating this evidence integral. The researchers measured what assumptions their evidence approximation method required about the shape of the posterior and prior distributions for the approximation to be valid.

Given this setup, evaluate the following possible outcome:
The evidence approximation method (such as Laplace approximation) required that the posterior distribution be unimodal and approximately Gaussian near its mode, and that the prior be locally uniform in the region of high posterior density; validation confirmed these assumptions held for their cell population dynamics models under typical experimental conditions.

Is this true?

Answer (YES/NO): NO